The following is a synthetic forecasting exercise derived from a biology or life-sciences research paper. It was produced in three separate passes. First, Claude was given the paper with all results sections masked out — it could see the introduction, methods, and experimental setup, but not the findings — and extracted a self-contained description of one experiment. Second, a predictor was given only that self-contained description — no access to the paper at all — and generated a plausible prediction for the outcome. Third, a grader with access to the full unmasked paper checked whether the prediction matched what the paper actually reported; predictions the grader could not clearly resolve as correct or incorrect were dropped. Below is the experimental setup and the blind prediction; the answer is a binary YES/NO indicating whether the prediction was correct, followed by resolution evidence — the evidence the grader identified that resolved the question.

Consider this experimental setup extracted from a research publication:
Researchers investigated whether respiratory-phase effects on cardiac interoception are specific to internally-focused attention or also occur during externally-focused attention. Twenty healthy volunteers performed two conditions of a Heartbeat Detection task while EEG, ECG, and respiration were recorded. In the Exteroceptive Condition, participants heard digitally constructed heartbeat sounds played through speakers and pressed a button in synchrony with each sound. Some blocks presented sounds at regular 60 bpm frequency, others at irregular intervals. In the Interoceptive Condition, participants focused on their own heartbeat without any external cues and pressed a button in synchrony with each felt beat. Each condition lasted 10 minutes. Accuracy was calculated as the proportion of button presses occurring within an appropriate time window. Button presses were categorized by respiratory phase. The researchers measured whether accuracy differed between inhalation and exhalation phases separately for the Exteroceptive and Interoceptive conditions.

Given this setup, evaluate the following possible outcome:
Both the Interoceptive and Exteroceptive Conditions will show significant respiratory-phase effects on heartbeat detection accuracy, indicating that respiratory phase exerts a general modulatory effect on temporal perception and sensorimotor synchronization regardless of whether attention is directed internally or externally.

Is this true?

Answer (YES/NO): NO